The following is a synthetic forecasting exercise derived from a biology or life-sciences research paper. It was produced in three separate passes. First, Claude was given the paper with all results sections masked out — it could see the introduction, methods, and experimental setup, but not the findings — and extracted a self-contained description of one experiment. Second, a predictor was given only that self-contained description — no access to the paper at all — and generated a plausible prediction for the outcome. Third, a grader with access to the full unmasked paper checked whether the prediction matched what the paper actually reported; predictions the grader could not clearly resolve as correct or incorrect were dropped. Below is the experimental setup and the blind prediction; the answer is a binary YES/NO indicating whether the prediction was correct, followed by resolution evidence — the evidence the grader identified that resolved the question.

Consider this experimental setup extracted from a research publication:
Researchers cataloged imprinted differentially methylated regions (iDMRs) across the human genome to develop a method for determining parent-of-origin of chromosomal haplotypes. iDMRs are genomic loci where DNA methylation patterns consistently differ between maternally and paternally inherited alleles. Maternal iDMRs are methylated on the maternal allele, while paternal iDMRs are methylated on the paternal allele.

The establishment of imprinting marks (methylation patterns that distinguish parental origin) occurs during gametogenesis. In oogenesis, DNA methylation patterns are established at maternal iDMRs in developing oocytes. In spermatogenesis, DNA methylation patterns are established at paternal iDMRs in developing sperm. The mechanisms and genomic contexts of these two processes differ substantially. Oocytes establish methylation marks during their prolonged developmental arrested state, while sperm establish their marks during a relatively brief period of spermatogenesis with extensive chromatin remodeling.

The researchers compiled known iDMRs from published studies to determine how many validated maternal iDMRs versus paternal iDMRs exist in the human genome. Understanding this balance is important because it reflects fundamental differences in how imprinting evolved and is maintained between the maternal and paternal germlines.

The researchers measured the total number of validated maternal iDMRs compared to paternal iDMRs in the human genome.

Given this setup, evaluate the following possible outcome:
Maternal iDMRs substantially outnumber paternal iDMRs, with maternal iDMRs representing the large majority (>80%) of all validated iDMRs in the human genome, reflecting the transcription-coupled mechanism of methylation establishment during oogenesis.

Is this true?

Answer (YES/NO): NO